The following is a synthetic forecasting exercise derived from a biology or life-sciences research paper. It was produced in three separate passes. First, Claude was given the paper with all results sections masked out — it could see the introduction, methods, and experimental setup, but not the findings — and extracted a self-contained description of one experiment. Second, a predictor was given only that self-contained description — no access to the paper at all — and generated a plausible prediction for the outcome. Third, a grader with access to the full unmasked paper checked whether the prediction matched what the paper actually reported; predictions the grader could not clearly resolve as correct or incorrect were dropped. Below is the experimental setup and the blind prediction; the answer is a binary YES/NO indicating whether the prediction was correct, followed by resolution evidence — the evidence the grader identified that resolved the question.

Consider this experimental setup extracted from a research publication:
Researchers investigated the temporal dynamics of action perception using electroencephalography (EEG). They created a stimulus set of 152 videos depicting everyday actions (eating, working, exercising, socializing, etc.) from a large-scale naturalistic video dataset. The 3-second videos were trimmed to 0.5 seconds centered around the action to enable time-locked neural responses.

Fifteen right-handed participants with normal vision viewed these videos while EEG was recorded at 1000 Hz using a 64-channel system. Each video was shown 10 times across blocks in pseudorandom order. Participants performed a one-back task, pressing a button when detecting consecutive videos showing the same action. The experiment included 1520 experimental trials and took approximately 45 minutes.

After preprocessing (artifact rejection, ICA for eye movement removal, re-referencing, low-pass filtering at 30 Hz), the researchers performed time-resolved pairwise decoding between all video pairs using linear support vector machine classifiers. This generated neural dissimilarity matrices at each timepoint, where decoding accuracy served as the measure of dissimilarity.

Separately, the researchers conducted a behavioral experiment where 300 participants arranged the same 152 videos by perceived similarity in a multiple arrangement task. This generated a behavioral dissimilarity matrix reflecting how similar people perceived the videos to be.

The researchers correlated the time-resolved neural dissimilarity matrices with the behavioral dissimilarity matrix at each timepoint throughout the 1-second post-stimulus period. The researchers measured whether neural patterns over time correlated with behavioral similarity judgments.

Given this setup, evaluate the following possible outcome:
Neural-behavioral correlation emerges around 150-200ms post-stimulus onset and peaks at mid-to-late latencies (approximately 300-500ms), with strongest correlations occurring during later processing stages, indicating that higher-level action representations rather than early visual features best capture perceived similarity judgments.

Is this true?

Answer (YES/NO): NO